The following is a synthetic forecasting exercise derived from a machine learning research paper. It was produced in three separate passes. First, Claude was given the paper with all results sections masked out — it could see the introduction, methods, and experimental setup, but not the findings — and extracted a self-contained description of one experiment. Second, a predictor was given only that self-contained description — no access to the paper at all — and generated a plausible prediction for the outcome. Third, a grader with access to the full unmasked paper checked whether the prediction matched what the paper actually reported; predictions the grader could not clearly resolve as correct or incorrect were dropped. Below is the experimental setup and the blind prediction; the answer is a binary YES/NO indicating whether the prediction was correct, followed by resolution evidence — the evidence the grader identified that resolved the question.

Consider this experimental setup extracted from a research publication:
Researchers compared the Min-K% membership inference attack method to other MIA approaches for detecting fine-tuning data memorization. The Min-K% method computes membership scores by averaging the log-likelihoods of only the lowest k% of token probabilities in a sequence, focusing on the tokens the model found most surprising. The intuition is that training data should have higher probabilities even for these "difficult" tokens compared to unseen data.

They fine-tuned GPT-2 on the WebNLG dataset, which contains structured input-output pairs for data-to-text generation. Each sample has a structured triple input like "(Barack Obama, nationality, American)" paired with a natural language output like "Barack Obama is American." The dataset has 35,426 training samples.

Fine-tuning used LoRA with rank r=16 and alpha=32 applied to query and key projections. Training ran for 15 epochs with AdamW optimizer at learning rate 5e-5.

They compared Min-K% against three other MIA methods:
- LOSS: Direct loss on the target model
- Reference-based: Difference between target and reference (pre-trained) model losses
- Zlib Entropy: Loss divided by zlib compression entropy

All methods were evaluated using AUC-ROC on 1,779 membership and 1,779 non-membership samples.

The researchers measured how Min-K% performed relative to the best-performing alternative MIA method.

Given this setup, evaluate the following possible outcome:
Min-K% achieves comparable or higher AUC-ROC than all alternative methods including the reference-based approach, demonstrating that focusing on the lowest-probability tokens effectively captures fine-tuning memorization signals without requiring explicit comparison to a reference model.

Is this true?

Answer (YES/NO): NO